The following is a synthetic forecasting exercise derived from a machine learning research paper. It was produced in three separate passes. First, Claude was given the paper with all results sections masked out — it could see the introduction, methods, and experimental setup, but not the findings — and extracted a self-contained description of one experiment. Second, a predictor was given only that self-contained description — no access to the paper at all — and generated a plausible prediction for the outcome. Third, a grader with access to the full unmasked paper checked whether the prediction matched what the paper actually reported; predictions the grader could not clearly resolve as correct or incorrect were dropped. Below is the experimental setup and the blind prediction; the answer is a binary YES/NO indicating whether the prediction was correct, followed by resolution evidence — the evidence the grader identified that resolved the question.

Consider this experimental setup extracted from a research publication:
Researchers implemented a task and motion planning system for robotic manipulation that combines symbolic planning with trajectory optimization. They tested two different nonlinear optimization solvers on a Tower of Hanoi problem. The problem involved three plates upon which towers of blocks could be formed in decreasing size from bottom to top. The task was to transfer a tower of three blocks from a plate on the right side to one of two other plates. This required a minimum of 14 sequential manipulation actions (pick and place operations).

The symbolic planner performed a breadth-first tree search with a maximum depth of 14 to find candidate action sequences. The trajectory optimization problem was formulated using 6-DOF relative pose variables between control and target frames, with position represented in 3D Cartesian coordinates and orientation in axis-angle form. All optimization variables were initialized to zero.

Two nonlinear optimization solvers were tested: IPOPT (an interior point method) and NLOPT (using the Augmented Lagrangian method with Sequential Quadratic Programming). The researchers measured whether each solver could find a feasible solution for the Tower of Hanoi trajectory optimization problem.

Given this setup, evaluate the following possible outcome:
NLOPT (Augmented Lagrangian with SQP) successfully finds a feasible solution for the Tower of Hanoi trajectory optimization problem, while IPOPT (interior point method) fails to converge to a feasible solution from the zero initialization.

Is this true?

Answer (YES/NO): NO